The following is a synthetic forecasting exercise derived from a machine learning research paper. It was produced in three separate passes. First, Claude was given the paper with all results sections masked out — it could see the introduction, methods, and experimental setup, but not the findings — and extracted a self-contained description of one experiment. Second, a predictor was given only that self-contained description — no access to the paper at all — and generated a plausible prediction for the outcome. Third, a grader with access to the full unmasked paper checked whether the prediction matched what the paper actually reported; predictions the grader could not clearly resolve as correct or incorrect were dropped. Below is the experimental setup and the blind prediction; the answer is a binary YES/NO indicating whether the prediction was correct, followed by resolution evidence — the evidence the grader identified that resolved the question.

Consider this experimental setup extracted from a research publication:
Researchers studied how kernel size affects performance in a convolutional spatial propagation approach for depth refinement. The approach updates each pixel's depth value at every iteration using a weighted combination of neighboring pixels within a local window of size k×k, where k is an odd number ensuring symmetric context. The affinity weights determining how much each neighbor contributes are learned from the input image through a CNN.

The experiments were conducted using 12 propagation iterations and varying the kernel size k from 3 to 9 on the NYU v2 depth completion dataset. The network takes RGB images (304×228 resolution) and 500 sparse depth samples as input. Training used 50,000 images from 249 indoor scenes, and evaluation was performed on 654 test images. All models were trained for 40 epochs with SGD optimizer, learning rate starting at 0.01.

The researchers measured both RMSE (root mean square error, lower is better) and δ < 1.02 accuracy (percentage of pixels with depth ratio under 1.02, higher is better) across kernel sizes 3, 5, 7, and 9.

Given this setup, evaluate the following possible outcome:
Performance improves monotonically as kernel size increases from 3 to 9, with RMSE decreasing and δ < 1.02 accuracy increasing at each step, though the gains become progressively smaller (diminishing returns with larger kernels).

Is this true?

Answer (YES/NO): NO